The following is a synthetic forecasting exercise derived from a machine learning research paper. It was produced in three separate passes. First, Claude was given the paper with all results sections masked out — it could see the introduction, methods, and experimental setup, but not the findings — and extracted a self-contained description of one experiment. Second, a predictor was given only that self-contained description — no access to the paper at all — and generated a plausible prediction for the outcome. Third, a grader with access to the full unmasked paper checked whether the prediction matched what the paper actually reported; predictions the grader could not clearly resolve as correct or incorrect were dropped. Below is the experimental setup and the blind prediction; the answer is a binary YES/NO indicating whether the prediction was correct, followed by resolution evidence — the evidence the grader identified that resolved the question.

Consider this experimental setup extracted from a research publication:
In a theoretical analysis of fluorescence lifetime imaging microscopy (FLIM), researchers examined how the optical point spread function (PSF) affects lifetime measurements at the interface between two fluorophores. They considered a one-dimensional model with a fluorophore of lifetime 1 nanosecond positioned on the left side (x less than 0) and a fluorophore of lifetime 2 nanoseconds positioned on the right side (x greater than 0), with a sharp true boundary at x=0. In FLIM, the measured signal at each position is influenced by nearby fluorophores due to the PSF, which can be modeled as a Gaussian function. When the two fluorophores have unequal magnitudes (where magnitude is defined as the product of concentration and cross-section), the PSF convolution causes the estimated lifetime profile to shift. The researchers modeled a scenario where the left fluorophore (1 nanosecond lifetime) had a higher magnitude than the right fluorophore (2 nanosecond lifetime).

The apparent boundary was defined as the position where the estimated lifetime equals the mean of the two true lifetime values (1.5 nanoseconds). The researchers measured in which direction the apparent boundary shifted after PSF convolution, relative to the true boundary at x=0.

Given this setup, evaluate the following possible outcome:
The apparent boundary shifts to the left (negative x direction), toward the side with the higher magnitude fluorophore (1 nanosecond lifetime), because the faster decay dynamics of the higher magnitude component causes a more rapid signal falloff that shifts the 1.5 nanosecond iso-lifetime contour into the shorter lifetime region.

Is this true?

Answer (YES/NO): NO